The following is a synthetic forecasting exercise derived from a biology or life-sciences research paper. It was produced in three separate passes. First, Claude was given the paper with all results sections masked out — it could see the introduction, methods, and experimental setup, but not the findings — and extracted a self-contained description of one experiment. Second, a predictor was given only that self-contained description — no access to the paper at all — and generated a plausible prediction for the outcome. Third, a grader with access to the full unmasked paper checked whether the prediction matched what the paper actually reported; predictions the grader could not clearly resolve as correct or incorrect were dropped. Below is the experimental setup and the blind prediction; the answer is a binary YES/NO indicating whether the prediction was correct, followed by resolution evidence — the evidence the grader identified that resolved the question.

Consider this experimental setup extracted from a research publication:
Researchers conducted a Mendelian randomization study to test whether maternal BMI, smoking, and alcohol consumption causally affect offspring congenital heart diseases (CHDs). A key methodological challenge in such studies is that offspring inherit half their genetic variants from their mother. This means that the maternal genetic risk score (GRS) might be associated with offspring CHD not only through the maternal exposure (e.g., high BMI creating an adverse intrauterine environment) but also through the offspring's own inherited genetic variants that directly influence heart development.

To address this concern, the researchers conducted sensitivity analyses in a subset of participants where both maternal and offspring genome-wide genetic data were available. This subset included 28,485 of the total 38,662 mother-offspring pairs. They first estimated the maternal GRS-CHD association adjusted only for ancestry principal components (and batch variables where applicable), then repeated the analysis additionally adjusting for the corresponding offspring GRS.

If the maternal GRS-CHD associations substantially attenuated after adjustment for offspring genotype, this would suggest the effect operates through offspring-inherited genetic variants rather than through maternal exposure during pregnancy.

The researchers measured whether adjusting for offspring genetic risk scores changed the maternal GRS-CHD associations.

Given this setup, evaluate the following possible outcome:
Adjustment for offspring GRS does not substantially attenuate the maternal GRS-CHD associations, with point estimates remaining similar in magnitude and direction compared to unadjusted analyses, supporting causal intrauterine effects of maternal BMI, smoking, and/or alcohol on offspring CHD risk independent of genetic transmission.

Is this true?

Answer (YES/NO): NO